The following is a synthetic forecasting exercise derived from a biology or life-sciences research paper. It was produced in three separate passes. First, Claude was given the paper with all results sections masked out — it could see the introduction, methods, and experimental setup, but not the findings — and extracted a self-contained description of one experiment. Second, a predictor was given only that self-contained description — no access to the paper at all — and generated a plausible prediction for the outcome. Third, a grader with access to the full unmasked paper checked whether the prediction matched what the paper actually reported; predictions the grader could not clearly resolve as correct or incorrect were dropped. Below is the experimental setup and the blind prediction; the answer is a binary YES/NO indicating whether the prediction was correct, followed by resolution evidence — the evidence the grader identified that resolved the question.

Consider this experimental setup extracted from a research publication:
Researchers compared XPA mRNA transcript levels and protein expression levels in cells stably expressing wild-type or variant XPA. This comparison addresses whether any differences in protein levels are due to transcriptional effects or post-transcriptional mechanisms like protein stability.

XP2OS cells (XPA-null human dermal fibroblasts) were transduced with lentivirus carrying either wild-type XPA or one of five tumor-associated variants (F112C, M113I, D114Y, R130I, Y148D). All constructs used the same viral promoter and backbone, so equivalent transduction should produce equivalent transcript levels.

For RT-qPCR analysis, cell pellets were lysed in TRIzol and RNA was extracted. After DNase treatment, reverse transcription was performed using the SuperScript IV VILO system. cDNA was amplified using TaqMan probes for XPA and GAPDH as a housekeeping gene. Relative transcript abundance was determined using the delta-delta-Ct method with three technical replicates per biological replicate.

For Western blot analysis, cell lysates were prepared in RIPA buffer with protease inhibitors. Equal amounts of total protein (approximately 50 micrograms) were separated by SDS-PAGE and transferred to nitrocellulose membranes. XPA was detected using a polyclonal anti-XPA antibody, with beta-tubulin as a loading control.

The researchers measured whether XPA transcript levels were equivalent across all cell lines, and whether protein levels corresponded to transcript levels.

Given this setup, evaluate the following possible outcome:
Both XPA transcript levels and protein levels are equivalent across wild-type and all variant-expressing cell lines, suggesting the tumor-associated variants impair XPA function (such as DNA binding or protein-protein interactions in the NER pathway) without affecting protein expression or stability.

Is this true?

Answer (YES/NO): NO